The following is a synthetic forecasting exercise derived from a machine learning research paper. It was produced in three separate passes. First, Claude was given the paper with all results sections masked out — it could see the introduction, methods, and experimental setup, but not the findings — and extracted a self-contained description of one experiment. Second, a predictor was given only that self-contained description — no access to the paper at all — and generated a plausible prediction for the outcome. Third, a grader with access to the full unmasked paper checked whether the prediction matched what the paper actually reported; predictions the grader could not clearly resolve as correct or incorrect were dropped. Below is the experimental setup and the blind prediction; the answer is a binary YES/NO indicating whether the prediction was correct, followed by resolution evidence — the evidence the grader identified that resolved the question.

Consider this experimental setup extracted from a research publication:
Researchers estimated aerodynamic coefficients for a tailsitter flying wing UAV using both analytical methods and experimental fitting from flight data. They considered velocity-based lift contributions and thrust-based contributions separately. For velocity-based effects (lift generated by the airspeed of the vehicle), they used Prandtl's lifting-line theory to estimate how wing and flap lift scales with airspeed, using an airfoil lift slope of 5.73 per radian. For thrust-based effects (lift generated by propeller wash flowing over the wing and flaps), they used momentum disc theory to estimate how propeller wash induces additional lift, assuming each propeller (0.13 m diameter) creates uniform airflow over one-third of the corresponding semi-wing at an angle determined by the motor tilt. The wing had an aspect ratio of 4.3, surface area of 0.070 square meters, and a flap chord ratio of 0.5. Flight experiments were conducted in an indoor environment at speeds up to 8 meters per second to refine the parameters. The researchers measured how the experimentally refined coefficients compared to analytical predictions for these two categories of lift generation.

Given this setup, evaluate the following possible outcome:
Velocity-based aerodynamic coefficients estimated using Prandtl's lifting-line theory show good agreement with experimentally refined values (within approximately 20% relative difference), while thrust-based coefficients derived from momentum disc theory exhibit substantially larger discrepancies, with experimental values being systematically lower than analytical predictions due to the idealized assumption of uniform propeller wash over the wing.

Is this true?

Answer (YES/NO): NO